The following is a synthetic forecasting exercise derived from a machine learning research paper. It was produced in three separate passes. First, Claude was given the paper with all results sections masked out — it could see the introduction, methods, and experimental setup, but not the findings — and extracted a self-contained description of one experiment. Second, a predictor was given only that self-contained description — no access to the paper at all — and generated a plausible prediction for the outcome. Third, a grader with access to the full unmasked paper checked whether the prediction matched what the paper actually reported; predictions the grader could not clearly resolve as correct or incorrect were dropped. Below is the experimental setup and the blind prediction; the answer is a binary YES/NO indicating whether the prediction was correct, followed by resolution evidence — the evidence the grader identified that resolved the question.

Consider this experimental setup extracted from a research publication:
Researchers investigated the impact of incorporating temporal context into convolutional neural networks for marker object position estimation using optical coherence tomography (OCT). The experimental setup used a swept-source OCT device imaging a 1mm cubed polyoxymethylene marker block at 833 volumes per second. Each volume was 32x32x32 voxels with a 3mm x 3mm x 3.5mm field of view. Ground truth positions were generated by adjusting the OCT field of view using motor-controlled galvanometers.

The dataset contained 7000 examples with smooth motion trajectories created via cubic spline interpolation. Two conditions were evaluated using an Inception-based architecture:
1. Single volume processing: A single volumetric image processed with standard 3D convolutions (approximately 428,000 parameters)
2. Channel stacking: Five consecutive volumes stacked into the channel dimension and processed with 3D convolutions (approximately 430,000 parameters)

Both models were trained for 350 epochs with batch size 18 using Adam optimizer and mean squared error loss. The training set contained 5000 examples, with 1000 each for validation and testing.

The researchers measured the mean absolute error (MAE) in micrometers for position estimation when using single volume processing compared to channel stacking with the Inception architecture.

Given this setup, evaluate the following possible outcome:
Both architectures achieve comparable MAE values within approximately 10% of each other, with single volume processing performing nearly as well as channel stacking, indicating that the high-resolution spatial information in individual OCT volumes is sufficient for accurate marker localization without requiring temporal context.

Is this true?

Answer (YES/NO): NO